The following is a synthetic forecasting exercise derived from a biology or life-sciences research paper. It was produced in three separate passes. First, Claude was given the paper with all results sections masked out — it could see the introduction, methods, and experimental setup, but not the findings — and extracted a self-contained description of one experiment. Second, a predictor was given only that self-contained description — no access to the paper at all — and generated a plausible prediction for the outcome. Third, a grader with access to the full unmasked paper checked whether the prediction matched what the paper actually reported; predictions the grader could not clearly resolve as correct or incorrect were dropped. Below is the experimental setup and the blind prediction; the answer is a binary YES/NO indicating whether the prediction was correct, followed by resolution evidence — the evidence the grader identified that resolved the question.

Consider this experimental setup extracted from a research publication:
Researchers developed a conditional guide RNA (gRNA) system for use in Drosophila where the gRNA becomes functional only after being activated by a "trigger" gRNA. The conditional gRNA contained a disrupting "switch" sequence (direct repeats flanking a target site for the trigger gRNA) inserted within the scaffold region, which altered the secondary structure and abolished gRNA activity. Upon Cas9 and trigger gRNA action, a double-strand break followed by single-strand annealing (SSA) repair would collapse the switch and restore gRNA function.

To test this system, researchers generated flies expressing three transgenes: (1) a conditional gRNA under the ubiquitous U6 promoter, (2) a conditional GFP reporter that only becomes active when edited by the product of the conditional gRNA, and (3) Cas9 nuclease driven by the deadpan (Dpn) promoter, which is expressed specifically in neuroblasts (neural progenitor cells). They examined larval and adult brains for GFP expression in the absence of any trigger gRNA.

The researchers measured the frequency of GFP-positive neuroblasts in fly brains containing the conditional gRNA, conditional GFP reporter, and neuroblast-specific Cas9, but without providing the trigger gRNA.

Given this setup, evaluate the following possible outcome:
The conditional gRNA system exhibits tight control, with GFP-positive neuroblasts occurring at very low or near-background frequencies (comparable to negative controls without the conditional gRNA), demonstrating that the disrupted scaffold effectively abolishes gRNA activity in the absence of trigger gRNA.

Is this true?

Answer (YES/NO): YES